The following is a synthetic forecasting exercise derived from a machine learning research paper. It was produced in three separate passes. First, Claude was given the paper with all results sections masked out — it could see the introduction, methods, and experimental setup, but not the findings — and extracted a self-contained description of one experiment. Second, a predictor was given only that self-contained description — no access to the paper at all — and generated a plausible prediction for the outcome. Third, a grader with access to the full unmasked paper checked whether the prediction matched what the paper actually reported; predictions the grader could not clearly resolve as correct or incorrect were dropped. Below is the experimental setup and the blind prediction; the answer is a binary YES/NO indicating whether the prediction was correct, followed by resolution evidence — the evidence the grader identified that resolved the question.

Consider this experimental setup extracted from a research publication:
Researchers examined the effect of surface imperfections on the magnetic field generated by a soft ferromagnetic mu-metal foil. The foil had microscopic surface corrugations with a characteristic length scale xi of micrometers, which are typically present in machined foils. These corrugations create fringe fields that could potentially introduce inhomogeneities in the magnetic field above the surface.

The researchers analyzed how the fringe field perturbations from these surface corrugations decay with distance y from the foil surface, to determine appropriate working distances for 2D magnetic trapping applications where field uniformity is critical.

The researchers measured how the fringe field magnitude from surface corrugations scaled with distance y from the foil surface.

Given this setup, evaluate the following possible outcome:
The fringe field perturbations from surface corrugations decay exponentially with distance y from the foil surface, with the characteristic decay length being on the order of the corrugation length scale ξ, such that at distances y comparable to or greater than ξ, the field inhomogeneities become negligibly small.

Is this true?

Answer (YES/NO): NO